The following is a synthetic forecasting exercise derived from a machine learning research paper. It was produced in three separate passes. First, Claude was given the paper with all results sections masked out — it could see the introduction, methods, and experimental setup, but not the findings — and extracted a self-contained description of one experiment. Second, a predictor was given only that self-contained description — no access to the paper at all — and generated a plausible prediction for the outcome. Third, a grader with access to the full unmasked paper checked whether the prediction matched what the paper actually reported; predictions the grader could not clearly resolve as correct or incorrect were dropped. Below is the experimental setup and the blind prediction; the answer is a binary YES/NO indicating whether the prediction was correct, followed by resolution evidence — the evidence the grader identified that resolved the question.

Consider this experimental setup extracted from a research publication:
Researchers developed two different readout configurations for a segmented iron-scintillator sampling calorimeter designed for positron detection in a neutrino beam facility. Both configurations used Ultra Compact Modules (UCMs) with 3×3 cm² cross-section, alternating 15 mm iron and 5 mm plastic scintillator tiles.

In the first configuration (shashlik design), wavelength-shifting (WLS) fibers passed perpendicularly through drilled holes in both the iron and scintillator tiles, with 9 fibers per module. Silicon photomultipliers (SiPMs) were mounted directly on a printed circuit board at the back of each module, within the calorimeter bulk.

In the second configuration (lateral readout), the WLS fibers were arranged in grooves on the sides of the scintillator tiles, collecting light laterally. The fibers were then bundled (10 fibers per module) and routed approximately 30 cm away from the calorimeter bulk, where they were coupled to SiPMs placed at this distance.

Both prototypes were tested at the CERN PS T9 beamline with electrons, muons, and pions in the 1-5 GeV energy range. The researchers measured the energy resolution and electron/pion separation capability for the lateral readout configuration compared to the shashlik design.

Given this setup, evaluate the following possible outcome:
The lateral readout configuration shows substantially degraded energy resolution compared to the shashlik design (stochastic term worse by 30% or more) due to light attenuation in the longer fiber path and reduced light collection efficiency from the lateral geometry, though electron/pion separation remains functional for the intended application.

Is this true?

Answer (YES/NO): NO